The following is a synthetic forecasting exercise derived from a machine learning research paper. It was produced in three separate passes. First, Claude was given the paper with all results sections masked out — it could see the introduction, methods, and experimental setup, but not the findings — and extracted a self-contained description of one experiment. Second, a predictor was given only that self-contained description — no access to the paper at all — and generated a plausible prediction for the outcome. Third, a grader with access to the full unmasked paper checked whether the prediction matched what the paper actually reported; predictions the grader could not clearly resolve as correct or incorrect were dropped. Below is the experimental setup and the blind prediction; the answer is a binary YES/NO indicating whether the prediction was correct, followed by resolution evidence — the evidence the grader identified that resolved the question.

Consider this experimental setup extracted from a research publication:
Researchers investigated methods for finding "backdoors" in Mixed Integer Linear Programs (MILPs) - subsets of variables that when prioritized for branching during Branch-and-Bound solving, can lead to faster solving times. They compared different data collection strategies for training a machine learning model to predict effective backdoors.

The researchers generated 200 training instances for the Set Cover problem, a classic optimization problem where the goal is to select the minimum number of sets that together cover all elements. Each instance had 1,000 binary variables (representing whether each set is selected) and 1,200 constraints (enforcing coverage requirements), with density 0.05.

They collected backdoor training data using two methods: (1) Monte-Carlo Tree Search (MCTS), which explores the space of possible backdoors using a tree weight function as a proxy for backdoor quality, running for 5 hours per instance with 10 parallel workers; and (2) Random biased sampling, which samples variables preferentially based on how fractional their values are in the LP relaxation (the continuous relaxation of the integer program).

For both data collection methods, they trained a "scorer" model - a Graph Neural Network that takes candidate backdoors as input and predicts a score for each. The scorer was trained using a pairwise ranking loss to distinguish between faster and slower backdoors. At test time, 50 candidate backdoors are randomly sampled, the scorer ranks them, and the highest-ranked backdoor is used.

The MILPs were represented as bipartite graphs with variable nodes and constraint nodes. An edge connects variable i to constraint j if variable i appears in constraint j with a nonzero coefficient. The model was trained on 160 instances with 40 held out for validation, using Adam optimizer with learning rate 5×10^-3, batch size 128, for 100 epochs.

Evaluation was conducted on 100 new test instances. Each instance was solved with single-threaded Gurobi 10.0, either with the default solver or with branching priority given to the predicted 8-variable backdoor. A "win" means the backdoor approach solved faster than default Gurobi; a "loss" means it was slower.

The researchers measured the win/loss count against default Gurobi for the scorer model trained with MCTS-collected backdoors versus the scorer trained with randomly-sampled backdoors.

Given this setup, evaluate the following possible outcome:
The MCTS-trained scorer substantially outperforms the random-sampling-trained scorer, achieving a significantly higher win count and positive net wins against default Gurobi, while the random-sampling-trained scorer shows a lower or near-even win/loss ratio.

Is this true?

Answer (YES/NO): NO